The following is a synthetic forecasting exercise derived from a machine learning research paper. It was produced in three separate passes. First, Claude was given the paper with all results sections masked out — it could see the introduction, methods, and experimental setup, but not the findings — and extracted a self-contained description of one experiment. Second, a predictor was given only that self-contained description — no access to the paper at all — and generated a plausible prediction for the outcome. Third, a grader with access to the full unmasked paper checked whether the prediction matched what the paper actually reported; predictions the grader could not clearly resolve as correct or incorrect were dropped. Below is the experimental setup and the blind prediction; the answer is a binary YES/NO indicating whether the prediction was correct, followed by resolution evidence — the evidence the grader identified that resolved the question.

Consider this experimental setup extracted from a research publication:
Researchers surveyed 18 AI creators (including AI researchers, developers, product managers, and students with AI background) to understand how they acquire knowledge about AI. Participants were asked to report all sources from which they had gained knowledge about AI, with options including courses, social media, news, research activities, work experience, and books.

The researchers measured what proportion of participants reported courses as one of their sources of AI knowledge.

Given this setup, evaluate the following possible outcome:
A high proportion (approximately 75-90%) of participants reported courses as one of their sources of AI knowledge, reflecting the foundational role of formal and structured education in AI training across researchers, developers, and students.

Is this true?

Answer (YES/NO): YES